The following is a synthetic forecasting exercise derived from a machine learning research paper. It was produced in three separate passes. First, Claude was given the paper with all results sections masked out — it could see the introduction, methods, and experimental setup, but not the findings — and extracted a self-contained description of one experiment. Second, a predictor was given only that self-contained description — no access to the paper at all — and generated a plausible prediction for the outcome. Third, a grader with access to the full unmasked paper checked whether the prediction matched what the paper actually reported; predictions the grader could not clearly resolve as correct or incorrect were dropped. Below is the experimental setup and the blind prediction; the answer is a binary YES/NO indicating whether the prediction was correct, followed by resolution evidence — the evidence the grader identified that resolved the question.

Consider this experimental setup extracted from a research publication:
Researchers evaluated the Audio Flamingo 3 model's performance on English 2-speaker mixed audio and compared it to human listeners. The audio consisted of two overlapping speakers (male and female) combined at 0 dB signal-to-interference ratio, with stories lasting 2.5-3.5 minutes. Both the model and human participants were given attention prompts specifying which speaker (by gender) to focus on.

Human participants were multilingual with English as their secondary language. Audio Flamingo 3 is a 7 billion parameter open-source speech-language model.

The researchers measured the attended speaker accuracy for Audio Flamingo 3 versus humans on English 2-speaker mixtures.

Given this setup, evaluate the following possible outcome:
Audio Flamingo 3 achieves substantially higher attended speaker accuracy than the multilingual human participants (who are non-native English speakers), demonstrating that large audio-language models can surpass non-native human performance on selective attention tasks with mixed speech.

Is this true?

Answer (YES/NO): NO